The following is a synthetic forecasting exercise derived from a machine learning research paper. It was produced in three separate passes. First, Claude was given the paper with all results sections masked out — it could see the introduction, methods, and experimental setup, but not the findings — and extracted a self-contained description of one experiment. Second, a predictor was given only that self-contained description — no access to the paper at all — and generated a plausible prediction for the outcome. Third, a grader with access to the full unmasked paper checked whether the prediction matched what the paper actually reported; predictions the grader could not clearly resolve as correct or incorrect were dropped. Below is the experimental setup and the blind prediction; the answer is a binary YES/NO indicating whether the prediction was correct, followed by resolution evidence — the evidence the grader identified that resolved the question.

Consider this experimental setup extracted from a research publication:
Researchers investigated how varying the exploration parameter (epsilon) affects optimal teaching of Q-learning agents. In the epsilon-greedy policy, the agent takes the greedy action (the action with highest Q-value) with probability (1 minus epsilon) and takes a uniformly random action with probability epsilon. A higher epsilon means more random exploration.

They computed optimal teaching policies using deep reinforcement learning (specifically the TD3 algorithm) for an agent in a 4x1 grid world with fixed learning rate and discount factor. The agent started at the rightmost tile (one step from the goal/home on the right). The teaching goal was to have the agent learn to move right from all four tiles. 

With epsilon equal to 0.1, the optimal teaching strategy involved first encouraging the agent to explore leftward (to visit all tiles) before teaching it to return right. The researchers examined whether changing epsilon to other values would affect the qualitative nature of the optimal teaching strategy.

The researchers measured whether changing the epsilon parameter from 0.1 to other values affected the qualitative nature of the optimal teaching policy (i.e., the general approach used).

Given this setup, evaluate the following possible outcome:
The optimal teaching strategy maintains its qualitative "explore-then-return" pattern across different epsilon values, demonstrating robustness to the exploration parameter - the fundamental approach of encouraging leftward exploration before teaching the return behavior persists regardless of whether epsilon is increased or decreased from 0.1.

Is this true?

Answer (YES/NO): YES